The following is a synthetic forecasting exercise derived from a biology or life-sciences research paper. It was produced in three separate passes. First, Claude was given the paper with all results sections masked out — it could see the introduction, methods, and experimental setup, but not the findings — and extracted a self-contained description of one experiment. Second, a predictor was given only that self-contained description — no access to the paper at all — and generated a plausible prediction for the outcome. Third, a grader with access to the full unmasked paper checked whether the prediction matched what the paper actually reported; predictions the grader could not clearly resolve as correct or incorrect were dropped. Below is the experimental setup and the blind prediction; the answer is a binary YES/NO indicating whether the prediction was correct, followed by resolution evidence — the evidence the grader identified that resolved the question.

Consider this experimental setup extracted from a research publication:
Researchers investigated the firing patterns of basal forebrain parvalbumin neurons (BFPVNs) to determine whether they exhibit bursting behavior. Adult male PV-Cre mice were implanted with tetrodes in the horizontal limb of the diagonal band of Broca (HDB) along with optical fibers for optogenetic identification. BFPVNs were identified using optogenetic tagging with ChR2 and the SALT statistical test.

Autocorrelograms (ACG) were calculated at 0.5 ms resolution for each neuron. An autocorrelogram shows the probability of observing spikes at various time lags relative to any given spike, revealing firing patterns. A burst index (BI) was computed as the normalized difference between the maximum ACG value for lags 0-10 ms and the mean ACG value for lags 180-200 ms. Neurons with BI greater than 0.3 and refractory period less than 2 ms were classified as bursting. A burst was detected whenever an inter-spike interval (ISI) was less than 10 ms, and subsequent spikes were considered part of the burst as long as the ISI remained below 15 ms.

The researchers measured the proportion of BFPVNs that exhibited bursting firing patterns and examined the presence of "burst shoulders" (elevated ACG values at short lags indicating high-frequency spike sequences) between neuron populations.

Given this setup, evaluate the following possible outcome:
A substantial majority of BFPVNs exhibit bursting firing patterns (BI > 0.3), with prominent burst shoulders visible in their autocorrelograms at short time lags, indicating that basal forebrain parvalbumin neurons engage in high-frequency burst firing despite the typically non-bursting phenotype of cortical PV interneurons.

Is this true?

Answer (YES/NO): NO